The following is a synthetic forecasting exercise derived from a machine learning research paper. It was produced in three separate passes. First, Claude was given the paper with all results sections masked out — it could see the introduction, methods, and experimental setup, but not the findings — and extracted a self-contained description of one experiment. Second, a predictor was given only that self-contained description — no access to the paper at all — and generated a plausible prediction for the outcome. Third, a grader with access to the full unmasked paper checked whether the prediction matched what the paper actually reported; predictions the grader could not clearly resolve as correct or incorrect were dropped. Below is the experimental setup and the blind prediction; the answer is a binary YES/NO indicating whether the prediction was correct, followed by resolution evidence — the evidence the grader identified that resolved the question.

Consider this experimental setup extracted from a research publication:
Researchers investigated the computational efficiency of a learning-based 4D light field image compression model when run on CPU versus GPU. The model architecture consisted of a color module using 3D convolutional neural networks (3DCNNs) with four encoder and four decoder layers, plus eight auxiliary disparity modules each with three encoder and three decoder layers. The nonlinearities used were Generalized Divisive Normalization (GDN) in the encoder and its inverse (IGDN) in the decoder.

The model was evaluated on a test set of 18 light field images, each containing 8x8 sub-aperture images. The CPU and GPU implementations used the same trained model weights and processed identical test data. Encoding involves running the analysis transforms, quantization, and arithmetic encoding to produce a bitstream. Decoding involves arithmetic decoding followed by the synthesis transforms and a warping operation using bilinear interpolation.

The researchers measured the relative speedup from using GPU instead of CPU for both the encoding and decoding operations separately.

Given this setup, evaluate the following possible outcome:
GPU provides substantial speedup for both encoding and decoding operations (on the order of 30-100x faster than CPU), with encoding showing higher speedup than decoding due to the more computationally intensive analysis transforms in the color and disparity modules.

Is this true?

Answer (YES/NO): NO